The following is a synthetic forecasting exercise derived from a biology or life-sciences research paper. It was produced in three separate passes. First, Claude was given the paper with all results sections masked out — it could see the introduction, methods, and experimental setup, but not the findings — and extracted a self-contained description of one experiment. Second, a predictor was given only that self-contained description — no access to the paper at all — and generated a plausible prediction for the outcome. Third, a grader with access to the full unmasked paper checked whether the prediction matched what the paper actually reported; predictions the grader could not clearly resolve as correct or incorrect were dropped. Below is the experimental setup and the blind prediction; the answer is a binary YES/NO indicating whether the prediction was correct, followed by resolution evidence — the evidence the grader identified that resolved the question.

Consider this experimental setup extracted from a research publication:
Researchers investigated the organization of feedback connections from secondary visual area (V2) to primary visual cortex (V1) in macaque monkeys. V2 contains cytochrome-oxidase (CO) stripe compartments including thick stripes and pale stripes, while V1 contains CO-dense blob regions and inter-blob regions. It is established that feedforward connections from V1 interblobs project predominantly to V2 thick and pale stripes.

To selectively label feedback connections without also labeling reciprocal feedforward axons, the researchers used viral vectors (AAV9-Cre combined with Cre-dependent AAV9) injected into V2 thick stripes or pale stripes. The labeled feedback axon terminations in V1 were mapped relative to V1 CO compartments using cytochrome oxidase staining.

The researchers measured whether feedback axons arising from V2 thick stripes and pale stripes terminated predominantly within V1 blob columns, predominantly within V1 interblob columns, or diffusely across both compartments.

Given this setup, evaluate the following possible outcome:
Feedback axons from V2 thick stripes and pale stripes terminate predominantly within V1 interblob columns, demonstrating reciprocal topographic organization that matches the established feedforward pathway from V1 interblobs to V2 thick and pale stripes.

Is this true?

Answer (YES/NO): YES